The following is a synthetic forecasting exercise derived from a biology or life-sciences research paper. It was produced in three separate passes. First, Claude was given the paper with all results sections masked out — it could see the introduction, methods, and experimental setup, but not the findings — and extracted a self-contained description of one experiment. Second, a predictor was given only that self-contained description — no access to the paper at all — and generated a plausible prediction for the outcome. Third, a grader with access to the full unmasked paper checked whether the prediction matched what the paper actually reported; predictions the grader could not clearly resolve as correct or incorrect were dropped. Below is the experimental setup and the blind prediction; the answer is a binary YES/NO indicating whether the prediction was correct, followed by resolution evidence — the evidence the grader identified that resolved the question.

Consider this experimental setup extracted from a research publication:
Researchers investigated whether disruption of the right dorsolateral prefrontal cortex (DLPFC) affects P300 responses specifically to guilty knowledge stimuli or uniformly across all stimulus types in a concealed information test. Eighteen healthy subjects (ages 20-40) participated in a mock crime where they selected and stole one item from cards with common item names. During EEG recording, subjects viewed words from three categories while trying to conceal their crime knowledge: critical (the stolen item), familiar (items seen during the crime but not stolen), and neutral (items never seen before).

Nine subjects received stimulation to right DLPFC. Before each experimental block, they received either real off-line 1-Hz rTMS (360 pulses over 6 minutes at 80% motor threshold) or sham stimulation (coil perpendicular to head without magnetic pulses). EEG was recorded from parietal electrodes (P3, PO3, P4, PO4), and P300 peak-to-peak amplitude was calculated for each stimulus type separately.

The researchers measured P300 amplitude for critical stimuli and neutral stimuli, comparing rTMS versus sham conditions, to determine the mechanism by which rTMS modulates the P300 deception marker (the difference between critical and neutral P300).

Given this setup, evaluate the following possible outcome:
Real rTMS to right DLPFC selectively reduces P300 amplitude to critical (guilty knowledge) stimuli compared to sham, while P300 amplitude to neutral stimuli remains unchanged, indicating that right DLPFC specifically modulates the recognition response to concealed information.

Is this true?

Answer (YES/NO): YES